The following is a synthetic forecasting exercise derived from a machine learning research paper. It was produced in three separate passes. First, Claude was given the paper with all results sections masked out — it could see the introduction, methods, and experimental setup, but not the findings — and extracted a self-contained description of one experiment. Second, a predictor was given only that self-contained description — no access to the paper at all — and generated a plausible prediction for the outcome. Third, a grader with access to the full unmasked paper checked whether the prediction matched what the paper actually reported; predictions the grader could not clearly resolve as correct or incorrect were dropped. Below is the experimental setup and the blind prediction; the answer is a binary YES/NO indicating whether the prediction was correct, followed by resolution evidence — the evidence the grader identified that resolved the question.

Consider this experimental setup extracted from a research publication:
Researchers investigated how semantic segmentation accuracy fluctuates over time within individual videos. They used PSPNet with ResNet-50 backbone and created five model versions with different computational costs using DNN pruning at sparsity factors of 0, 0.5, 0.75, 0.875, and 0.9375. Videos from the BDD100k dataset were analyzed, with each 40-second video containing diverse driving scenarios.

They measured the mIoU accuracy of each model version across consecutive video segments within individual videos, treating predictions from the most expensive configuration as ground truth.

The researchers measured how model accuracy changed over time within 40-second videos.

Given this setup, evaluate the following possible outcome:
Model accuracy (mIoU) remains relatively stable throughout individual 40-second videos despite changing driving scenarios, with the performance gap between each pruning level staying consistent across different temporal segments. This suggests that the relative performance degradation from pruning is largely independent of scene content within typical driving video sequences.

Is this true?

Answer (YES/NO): NO